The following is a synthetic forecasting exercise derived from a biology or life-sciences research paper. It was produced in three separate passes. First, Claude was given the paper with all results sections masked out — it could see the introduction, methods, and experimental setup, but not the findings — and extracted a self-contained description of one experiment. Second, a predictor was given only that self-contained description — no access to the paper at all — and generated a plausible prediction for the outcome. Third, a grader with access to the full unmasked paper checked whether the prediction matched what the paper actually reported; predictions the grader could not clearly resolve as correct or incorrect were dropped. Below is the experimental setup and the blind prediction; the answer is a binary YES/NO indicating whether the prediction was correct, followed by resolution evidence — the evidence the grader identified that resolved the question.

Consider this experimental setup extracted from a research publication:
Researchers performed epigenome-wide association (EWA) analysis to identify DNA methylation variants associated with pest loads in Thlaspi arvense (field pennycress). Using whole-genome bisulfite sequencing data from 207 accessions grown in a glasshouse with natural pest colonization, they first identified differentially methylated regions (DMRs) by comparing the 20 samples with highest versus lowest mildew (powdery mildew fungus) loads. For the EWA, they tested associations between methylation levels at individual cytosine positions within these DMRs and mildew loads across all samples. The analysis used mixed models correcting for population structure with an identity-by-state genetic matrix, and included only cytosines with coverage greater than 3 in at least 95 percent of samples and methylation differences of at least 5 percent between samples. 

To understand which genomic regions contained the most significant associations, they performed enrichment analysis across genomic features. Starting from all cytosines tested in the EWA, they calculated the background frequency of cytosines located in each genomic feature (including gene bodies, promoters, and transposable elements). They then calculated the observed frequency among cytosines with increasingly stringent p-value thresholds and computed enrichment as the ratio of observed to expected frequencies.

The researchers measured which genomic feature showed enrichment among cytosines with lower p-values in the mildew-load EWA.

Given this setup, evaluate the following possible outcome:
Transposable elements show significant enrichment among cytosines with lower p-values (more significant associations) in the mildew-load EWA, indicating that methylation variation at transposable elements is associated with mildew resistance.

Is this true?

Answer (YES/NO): NO